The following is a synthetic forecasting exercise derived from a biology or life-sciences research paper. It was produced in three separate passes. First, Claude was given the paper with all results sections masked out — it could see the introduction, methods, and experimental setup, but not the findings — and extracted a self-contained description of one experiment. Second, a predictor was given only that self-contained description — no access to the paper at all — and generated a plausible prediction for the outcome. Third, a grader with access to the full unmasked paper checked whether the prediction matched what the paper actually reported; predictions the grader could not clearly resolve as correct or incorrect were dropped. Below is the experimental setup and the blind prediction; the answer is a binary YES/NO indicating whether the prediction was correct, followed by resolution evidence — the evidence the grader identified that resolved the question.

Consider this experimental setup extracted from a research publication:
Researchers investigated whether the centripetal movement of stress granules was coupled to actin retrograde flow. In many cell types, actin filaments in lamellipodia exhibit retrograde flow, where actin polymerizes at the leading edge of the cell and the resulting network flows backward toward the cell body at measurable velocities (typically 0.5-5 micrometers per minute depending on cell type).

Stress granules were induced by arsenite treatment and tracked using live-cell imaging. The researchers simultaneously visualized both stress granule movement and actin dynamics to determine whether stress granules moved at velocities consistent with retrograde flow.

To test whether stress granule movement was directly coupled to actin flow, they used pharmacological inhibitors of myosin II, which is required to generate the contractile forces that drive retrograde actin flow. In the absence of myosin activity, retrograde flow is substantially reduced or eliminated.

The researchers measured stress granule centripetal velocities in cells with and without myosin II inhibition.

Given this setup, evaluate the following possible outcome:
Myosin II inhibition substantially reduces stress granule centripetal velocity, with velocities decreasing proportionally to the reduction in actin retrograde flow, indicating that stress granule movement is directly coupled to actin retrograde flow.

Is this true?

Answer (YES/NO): NO